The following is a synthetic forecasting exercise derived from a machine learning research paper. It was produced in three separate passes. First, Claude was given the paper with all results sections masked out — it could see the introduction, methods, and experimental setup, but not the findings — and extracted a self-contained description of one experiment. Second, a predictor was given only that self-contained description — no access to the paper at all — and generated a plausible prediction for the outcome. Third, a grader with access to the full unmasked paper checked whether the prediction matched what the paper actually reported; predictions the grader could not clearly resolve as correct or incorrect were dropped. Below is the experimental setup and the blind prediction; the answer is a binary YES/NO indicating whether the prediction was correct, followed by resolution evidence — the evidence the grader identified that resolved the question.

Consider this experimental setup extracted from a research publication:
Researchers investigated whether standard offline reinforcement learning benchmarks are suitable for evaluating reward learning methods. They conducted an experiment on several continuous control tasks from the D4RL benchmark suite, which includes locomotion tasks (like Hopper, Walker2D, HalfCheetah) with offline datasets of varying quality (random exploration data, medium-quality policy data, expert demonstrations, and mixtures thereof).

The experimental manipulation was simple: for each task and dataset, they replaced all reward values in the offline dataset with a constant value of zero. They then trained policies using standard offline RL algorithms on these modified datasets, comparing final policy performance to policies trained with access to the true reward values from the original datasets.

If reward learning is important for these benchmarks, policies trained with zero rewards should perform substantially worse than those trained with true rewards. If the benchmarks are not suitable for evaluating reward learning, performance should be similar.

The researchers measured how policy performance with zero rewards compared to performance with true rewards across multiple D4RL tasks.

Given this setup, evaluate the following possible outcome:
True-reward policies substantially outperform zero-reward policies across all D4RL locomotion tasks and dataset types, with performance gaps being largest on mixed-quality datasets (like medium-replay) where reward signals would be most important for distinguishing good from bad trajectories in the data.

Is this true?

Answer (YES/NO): NO